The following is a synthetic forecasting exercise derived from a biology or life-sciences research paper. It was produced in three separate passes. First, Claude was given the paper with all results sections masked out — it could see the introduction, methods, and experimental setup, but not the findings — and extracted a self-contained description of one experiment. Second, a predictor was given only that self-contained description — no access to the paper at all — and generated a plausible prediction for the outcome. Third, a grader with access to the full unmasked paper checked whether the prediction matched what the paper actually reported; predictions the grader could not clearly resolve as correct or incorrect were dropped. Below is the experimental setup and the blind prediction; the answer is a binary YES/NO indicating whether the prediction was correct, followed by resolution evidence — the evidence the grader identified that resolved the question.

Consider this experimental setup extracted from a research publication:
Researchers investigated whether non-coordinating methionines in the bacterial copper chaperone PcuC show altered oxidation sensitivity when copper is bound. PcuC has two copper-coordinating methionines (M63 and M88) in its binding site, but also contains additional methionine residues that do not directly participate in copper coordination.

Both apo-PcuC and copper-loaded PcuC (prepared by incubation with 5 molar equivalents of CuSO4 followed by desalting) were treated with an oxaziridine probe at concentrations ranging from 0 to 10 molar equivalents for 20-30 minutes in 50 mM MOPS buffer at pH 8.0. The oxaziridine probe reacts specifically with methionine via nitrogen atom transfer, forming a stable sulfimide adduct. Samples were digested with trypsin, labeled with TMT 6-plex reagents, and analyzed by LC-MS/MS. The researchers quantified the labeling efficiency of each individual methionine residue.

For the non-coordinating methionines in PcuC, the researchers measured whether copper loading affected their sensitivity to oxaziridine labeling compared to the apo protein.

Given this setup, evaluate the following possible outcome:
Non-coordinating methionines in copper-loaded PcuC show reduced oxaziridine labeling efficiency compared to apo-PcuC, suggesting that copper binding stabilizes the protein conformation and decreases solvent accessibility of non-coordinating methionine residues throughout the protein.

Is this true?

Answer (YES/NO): NO